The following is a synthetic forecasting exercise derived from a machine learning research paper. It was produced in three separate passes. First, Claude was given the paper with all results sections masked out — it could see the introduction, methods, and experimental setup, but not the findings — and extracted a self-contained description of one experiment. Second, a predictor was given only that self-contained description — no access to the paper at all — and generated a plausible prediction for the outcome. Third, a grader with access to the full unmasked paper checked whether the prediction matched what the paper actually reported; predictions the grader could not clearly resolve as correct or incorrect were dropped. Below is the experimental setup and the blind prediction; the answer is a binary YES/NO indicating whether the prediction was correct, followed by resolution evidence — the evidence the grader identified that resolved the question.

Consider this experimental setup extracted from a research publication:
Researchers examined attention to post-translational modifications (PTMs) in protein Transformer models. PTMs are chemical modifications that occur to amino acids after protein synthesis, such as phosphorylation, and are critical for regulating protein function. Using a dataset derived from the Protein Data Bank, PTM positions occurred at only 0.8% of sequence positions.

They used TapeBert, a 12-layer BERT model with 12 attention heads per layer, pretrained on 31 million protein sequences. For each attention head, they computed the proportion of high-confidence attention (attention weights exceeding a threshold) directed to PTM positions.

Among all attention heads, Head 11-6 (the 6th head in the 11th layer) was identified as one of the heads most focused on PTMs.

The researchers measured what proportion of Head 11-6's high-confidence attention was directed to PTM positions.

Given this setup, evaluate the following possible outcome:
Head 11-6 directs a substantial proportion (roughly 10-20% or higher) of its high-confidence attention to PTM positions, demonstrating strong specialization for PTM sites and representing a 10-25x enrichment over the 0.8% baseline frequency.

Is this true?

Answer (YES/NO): NO